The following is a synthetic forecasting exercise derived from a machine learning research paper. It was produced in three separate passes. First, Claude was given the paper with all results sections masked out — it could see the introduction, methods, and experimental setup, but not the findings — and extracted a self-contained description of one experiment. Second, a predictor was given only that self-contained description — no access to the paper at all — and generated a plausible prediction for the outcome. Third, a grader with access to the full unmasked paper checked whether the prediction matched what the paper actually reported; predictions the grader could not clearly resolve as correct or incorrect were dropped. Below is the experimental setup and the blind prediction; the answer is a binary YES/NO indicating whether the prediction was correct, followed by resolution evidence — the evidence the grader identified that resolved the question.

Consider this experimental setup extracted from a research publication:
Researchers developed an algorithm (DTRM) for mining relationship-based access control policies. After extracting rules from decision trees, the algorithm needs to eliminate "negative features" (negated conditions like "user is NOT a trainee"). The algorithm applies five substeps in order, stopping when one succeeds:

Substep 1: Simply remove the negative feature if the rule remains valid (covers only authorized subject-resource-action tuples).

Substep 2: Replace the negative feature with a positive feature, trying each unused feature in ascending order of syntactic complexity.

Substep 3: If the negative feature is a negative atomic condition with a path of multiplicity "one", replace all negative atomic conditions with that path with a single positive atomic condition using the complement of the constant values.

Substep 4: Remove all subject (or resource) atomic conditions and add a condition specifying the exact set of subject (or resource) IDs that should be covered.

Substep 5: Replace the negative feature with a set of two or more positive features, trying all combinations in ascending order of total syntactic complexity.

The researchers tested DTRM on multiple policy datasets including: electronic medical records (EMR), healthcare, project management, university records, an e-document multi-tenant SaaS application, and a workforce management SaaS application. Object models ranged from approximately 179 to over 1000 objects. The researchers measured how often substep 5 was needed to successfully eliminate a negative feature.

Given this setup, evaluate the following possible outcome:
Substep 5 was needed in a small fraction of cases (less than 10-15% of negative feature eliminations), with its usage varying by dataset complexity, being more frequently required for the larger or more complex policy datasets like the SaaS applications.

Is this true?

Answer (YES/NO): NO